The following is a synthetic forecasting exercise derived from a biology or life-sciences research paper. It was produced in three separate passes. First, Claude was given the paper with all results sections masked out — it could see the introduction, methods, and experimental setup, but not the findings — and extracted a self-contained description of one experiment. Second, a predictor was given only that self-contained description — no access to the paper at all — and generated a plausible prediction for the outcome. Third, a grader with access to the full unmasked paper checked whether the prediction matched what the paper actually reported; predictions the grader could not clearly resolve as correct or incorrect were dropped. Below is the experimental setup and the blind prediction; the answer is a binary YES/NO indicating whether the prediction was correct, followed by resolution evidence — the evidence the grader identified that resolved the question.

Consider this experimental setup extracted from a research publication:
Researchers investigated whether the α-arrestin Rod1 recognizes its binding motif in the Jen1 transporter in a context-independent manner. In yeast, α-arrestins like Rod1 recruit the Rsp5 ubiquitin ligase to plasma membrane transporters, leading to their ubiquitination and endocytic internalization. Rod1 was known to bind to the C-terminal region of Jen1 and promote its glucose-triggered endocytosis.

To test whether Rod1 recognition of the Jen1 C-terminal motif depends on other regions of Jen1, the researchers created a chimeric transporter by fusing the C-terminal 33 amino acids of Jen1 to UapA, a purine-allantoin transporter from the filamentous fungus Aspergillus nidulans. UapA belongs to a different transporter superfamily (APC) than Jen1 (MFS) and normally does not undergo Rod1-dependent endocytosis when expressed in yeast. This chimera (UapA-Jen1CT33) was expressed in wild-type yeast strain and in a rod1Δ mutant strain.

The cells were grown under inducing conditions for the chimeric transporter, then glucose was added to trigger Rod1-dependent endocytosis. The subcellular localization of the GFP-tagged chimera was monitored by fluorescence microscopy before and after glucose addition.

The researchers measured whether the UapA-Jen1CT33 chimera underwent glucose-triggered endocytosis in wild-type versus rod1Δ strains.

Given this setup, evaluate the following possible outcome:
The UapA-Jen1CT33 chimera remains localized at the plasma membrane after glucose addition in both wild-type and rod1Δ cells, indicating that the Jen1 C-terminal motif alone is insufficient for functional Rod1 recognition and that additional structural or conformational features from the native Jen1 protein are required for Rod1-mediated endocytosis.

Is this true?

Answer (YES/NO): NO